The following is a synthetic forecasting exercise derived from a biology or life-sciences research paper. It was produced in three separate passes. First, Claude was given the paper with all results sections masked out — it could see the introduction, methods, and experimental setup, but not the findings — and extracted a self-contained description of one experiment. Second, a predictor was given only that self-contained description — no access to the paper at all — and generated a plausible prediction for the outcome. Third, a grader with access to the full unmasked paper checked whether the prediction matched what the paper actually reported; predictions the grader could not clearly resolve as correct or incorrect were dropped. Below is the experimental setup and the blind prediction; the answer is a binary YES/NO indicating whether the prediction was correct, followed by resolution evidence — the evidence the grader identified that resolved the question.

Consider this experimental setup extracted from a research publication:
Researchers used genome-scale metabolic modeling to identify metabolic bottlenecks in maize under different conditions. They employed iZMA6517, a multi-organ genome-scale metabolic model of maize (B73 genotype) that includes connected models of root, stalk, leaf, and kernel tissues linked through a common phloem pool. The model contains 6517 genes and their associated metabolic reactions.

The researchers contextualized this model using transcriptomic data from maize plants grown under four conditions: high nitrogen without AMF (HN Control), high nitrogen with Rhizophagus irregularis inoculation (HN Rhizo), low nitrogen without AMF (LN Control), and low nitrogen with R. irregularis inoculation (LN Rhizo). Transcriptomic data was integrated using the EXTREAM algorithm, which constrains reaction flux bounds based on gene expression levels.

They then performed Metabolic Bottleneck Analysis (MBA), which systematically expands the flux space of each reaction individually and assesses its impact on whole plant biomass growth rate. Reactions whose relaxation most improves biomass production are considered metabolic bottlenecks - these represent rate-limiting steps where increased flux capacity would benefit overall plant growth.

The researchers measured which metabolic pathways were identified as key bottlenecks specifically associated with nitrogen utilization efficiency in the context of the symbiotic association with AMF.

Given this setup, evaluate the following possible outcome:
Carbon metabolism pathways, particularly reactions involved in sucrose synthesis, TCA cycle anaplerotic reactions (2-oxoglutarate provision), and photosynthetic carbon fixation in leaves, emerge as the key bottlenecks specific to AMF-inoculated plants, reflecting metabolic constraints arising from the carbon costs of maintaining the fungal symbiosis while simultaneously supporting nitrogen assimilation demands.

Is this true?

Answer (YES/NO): NO